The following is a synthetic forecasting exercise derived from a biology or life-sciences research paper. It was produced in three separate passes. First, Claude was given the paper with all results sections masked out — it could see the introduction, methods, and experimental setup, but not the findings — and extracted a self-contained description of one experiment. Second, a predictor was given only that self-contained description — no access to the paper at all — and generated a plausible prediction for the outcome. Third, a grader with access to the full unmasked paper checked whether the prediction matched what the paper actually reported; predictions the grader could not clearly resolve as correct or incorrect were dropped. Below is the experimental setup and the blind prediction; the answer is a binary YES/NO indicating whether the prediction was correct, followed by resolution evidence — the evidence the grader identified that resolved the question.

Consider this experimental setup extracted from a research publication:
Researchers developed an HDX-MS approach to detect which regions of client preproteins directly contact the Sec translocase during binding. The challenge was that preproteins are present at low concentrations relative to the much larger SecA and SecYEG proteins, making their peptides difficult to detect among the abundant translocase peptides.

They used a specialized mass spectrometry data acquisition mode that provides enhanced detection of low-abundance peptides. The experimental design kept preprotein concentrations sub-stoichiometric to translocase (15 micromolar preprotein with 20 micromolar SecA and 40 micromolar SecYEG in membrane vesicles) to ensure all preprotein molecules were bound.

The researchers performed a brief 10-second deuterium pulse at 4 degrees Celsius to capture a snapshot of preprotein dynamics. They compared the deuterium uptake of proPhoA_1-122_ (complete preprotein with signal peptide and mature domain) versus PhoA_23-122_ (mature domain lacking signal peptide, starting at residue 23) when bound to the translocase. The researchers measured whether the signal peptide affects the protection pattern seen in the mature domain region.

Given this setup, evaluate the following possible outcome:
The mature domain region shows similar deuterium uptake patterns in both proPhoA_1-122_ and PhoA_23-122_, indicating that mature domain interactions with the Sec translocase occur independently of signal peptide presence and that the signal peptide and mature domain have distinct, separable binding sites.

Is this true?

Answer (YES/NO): NO